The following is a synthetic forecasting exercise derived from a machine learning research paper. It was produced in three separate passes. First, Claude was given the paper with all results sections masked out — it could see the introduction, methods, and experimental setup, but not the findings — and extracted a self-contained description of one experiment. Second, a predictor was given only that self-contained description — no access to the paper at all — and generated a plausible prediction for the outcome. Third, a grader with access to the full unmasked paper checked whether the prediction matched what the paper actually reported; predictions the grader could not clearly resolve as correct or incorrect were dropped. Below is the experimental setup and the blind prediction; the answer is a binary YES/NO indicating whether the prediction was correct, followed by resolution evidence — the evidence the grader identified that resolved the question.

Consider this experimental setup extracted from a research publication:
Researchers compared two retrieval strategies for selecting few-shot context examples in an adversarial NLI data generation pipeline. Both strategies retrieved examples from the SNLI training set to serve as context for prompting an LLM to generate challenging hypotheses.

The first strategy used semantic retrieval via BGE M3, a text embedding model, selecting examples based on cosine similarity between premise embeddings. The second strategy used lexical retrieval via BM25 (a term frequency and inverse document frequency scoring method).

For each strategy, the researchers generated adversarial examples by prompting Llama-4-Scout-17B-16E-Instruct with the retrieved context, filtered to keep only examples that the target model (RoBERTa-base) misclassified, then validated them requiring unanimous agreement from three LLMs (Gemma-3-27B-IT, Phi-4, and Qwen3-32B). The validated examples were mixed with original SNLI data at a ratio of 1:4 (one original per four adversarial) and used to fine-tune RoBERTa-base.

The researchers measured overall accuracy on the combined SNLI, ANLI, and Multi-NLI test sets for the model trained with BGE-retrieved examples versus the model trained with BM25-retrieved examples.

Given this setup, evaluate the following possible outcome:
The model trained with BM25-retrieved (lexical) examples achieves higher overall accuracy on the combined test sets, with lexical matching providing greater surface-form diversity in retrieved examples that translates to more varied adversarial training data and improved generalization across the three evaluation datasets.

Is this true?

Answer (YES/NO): NO